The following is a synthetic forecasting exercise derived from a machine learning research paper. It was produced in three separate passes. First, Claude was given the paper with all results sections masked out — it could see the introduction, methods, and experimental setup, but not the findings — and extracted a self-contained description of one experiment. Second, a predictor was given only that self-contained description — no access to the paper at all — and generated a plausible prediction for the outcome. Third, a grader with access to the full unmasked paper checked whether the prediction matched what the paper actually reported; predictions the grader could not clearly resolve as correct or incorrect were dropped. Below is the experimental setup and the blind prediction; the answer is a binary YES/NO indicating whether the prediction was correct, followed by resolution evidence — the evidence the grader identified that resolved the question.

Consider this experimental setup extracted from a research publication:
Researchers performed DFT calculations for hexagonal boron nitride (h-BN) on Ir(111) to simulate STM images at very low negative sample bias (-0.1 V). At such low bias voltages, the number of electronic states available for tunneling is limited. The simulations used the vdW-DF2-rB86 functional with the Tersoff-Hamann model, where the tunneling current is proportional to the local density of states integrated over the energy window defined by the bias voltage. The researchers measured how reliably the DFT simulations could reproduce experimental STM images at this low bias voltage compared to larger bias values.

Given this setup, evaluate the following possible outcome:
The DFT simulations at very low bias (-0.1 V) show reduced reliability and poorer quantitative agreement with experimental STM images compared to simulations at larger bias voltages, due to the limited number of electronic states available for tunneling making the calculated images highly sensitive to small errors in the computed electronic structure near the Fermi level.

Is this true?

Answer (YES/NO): YES